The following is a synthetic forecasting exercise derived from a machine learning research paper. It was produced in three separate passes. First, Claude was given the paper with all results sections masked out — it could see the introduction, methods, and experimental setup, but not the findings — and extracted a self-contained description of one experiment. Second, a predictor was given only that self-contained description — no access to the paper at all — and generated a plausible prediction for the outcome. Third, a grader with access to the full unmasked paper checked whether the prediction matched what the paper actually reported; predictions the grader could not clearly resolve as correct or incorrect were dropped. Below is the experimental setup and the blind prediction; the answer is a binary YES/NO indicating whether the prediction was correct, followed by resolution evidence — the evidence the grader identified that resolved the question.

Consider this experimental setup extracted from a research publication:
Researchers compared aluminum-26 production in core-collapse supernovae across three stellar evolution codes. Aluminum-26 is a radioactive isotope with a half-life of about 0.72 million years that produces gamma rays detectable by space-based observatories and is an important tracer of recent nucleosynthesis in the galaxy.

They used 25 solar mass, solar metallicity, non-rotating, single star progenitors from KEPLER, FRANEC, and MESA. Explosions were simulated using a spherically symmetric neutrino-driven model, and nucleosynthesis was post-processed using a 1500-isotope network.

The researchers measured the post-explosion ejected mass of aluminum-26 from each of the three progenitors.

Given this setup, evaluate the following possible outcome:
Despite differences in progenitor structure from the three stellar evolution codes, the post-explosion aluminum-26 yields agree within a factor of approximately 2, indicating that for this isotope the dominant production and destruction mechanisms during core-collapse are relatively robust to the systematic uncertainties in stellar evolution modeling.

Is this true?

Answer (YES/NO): NO